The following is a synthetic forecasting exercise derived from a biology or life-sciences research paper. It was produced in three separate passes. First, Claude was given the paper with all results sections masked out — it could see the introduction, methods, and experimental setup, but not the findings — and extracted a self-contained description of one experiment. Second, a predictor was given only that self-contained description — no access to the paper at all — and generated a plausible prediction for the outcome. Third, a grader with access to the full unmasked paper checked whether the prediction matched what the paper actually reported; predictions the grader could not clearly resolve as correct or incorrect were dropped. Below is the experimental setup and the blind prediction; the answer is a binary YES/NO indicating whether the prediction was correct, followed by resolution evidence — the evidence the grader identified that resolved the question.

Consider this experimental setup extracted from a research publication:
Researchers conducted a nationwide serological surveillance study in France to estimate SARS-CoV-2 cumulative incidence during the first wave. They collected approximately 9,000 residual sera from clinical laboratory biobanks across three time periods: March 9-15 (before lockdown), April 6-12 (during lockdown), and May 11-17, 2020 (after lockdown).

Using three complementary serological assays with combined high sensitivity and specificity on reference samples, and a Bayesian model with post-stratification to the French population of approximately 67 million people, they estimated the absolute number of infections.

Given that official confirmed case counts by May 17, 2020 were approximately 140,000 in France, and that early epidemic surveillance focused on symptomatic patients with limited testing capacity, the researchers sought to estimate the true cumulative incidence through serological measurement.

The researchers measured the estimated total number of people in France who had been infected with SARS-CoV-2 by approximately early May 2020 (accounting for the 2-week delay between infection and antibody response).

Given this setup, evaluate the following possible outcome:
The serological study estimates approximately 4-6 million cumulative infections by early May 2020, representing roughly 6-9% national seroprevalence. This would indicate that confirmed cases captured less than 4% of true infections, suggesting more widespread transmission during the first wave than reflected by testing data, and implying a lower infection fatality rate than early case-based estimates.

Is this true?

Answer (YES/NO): NO